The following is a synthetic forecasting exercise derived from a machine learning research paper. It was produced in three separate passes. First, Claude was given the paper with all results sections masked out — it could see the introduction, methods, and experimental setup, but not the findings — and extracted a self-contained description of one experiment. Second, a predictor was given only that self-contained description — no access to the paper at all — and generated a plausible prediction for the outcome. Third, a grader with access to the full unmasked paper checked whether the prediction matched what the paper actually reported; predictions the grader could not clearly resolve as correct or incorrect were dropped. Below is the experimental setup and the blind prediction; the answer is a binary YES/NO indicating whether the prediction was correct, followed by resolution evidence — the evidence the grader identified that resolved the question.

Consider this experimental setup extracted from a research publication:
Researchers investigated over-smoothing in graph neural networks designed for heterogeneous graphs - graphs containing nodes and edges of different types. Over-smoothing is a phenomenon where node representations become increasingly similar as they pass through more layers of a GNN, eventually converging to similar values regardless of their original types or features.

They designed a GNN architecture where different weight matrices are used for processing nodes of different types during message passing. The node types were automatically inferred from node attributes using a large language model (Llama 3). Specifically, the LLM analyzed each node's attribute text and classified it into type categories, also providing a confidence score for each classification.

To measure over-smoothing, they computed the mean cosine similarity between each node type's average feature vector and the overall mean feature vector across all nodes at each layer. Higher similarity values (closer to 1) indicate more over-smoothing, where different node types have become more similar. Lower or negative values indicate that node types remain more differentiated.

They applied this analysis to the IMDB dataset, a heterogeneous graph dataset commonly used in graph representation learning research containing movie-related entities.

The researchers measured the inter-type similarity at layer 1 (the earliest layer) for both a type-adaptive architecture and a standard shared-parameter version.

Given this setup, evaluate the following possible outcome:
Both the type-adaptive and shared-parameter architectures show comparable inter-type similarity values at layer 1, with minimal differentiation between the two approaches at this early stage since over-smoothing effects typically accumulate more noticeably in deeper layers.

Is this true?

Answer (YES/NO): YES